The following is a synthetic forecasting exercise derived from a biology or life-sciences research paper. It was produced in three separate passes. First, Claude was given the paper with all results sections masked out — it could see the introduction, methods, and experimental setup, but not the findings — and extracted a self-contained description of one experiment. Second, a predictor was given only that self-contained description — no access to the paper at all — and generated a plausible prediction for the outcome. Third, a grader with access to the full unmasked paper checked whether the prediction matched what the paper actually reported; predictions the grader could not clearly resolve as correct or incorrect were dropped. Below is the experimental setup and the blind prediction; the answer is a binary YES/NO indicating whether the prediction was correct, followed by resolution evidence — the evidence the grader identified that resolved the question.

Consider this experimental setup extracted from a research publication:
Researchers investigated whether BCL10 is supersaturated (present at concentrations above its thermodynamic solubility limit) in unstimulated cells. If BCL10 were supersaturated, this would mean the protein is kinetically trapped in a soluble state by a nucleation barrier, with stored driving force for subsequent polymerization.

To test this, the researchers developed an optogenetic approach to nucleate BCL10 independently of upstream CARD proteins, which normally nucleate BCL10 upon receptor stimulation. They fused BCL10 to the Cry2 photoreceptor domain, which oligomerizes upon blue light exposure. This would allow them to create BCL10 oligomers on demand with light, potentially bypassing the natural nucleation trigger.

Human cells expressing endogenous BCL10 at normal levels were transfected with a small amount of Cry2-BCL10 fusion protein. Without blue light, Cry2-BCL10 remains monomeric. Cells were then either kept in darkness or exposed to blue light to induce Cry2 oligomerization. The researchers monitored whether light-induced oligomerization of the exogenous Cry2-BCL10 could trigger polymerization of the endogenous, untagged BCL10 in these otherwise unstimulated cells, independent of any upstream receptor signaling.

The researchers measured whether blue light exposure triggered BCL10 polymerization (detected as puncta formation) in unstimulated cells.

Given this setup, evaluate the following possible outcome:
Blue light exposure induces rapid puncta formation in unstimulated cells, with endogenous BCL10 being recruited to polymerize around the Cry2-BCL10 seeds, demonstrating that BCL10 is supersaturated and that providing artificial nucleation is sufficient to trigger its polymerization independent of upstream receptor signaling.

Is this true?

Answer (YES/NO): NO